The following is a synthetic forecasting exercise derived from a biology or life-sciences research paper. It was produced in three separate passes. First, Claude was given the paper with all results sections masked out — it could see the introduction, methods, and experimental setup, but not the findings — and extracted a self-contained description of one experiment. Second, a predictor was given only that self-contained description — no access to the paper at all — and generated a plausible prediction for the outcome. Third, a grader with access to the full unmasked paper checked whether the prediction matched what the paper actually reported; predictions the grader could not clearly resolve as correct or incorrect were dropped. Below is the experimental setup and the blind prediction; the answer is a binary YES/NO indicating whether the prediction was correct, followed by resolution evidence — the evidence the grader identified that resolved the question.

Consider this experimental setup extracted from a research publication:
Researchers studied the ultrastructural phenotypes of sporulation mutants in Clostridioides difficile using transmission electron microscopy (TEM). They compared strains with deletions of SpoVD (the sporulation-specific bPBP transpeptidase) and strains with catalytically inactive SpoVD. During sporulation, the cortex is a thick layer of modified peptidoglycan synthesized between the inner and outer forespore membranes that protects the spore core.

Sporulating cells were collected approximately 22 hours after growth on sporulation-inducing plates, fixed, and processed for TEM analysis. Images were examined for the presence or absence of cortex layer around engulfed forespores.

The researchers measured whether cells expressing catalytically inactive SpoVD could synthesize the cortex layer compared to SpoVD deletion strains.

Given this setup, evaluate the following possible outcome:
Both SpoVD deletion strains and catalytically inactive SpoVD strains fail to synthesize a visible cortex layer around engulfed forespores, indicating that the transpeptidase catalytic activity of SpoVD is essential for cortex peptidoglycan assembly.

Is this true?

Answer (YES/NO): YES